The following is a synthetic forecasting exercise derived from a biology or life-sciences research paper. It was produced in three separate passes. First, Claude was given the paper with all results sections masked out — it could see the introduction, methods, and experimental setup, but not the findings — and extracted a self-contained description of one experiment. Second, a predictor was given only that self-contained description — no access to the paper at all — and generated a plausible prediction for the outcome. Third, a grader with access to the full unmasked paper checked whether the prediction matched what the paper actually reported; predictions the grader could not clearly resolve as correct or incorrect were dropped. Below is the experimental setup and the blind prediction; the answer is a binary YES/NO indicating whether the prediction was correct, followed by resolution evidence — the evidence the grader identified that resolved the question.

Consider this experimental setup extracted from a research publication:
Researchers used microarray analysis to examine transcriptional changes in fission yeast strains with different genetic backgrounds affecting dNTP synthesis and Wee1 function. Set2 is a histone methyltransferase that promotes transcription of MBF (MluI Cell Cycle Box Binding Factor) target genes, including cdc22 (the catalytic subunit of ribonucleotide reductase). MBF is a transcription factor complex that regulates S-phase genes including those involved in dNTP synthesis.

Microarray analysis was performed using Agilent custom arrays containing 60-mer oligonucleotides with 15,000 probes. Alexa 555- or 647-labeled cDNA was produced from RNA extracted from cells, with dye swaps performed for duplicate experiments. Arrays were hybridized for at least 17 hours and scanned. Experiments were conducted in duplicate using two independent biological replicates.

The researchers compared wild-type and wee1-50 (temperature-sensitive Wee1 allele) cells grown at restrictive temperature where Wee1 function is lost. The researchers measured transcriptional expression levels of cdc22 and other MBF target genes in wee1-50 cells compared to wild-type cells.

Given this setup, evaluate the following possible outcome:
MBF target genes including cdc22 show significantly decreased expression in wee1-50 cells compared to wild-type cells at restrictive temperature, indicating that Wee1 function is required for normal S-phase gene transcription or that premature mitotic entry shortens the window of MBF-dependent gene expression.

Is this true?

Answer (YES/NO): NO